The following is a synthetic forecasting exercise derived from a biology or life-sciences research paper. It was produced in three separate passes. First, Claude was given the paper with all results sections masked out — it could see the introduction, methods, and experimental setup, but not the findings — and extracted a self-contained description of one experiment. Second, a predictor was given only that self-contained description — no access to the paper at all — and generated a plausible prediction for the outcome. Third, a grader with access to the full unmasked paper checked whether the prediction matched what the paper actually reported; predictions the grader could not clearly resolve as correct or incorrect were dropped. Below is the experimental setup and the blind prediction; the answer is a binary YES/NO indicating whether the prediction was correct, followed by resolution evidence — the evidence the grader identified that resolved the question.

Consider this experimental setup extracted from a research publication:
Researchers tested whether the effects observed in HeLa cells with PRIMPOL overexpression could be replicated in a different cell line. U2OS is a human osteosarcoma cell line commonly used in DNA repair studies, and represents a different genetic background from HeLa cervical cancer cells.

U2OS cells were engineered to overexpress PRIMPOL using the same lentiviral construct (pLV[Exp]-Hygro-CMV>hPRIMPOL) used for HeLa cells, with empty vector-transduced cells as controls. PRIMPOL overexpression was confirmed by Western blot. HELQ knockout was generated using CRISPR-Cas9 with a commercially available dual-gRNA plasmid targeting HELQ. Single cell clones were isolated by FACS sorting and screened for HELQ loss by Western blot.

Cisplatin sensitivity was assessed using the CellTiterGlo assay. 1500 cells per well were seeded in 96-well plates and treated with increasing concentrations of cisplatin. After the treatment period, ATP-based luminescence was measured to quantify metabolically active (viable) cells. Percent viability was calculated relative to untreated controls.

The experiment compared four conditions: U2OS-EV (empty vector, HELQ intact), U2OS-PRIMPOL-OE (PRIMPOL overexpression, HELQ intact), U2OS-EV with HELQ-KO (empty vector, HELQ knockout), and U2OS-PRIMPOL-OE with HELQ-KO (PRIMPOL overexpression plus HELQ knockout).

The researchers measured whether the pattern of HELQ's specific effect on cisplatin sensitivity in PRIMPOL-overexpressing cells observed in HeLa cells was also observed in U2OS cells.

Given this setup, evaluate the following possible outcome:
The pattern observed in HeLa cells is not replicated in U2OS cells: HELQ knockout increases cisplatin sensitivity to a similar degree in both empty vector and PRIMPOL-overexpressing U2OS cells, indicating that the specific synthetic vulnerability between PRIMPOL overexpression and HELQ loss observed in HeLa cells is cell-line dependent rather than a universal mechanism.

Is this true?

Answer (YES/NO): NO